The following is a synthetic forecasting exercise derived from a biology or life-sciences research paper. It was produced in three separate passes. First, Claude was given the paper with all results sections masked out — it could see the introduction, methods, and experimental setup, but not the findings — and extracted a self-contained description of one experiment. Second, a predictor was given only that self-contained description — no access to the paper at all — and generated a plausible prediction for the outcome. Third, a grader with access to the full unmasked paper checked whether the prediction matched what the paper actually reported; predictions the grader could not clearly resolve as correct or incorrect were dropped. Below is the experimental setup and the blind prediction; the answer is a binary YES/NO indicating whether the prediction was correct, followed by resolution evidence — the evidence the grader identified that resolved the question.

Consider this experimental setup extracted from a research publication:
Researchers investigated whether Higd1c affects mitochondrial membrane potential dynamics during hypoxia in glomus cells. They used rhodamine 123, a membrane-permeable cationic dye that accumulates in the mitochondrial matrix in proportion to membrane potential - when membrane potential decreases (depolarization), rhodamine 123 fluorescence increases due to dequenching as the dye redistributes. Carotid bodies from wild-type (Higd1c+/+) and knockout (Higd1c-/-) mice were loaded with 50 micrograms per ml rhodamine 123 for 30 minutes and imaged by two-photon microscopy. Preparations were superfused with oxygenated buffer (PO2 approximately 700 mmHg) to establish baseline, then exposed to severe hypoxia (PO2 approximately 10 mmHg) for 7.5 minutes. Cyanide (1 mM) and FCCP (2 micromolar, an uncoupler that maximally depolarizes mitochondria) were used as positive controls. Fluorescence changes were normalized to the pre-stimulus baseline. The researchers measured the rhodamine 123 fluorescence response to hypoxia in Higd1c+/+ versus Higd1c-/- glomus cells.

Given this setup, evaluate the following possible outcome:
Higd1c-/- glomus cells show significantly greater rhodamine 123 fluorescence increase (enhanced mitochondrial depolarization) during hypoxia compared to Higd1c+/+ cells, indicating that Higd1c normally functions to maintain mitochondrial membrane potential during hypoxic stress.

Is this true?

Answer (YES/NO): NO